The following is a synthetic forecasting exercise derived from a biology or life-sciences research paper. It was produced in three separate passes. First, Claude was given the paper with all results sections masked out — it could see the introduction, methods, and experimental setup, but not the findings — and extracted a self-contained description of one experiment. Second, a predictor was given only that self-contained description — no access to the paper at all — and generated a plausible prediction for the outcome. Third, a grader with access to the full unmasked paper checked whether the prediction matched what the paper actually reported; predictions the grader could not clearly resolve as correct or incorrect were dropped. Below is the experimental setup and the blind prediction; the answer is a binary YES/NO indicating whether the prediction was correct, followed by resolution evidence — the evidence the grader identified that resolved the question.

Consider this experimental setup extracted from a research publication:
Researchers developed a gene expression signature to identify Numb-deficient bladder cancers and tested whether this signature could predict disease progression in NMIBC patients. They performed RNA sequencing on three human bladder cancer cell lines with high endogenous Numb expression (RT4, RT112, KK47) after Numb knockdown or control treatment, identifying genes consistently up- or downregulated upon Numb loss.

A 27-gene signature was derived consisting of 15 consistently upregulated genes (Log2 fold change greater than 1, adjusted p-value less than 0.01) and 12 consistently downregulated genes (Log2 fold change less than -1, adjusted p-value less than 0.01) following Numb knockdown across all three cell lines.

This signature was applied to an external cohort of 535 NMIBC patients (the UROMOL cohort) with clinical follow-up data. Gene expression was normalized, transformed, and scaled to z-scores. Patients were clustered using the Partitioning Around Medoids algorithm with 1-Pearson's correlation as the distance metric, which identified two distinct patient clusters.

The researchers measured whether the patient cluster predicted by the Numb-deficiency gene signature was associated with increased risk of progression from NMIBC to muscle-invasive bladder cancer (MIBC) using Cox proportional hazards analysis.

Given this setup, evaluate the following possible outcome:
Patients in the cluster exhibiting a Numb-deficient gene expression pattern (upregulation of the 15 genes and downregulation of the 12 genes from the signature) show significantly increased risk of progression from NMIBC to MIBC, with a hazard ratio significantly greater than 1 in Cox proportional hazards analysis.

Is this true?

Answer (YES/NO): YES